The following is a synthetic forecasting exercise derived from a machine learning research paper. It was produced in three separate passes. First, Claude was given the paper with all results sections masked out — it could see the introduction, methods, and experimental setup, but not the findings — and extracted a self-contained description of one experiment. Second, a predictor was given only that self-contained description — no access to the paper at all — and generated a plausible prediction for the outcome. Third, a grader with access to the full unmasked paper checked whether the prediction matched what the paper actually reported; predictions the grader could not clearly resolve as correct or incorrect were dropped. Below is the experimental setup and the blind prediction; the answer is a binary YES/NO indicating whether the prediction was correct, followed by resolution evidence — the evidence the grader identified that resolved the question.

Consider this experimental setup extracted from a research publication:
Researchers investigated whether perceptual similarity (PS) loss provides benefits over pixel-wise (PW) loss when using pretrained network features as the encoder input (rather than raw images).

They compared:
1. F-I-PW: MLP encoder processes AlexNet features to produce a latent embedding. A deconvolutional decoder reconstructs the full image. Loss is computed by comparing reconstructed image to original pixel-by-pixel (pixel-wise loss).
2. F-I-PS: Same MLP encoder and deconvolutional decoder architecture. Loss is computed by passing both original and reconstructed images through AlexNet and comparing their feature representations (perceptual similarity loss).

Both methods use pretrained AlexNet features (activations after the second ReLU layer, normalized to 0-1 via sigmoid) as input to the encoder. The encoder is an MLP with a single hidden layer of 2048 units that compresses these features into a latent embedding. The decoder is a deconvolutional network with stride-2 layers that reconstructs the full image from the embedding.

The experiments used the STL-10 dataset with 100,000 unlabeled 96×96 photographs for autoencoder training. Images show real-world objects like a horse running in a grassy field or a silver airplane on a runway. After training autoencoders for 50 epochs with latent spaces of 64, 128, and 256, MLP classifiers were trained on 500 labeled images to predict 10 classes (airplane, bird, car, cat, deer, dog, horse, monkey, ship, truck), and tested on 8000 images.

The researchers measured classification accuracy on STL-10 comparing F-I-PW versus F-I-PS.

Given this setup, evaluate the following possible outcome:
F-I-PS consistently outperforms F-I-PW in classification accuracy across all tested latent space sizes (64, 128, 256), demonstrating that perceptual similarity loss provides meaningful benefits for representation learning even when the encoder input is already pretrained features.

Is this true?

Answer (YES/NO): YES